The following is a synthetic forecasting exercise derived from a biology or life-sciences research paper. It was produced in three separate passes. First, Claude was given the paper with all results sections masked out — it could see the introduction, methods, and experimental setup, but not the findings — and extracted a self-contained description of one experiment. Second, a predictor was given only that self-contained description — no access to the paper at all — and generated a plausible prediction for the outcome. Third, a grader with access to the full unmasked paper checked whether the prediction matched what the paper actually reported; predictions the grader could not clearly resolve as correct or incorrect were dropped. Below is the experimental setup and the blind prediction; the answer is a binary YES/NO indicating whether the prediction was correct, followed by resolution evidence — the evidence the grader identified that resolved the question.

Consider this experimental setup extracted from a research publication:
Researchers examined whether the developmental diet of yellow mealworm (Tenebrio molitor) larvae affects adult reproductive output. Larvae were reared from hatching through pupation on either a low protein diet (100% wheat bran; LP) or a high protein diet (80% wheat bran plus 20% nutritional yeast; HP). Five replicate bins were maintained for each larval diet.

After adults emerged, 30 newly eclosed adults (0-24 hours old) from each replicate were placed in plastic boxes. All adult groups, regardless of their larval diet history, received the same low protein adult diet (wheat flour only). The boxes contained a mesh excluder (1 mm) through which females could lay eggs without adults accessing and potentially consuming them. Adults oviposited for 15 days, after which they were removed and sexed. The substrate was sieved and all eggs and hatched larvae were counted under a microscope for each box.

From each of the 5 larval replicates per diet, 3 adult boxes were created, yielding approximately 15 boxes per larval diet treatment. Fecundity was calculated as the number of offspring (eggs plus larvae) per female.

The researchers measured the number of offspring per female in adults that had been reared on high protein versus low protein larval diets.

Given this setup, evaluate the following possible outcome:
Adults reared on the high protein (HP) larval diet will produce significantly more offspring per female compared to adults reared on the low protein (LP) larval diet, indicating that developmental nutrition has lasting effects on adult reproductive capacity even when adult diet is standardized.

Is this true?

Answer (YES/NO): YES